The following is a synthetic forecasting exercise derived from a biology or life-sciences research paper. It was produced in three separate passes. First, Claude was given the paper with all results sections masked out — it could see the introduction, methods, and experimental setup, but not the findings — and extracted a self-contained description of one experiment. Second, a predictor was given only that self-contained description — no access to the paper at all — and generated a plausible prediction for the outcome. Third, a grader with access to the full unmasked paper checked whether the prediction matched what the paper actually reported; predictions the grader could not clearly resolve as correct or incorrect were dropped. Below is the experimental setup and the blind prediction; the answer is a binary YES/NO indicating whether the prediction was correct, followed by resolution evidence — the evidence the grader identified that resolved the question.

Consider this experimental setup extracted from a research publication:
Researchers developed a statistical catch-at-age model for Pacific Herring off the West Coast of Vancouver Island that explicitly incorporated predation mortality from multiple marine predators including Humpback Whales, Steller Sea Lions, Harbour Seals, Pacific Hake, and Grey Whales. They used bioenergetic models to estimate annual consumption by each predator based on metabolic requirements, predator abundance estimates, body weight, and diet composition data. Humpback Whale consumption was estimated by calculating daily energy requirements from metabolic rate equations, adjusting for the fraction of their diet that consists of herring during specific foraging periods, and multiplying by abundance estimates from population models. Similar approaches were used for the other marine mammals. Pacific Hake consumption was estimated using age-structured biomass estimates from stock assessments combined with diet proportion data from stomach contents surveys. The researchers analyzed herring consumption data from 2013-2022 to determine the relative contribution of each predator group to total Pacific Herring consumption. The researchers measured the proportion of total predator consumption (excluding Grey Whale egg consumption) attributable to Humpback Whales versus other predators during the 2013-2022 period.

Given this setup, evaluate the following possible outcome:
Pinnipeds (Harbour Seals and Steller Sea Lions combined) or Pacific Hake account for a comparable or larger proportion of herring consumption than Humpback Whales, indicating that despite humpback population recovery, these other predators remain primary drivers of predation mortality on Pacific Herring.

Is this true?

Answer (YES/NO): NO